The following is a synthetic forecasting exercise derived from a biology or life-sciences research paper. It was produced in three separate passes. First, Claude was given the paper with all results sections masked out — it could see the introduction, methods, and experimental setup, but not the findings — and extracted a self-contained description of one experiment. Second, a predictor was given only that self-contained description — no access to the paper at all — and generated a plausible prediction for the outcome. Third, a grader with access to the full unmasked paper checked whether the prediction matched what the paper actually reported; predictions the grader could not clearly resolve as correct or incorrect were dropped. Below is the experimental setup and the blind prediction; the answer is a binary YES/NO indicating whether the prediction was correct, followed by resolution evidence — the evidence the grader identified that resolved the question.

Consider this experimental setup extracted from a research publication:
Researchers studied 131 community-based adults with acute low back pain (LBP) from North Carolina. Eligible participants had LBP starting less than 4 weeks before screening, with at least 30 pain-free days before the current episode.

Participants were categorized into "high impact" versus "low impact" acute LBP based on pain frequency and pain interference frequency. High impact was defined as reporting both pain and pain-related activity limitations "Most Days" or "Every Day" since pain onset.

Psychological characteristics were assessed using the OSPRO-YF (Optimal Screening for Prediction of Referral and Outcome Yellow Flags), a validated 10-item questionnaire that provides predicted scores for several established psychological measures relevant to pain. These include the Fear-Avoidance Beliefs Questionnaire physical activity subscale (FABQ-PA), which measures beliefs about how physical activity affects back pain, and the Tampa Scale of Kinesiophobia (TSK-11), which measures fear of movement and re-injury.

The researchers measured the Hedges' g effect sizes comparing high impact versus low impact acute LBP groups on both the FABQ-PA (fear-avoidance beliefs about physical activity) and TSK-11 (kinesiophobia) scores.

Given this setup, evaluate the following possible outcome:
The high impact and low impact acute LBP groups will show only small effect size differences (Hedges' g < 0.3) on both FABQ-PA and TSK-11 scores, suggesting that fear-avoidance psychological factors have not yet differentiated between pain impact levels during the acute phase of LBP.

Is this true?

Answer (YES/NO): NO